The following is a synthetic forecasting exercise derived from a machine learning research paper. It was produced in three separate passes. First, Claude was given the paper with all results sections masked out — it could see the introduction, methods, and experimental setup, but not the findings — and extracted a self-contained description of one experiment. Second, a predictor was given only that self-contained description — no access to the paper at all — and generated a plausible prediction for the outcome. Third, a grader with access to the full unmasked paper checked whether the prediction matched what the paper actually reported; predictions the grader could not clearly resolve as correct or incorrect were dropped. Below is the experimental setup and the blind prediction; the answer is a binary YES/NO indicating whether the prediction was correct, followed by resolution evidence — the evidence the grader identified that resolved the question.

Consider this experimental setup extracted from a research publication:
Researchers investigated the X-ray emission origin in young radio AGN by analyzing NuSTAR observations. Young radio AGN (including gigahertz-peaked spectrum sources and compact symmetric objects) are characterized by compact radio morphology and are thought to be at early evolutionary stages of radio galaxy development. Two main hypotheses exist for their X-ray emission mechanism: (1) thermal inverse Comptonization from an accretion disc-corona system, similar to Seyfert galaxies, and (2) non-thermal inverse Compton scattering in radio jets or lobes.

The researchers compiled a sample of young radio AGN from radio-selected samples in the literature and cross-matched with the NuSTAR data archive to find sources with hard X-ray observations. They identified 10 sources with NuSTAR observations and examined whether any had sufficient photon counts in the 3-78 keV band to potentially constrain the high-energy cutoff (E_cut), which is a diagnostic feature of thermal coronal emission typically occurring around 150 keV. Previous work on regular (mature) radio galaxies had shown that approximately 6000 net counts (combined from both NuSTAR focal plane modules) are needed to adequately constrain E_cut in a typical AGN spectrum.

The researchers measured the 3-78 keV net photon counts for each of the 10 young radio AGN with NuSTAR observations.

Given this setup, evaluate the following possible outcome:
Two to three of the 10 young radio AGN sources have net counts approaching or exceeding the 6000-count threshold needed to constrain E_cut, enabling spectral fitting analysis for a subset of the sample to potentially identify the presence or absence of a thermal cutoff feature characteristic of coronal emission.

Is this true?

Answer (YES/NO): NO